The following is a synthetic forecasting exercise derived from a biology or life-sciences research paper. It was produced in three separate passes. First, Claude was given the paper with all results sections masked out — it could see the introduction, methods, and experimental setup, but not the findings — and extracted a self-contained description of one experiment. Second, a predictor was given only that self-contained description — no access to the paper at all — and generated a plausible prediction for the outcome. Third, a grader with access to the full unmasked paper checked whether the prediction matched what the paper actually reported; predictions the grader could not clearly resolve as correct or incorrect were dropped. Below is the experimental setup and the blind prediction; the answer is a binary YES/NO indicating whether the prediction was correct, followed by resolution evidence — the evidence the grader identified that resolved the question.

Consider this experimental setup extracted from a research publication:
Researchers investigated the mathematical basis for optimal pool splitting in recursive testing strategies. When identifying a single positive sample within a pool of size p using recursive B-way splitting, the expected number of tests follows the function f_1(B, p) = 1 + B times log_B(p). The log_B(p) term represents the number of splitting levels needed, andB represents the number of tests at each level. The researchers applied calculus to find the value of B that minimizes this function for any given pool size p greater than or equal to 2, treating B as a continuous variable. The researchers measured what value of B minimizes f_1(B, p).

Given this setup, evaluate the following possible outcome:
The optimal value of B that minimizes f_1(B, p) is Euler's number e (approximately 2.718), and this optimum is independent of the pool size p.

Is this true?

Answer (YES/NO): YES